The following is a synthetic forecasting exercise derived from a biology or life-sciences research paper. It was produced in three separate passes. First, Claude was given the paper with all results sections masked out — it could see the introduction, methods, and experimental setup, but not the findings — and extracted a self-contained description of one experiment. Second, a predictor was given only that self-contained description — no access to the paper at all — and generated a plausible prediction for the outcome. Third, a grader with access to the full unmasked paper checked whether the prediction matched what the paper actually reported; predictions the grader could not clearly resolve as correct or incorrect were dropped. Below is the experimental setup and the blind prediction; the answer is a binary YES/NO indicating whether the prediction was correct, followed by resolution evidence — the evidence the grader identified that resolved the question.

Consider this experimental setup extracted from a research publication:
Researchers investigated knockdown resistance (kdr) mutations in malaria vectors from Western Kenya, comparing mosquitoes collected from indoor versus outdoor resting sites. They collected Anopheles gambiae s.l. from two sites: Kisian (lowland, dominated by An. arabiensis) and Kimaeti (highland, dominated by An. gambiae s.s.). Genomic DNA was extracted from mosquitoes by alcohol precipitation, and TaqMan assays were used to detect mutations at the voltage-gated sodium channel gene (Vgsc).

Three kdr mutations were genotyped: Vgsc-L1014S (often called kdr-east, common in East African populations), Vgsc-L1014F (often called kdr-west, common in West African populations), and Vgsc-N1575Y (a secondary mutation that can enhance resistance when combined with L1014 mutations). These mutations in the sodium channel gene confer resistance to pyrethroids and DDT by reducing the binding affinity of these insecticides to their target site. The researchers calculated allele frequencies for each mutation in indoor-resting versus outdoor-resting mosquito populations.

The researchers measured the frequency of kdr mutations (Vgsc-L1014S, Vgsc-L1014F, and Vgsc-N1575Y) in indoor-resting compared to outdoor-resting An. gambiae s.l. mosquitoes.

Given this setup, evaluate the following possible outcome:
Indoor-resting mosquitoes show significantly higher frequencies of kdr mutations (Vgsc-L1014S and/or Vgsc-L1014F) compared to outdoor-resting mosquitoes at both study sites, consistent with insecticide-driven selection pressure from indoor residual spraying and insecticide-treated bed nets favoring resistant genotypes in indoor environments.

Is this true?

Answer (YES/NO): NO